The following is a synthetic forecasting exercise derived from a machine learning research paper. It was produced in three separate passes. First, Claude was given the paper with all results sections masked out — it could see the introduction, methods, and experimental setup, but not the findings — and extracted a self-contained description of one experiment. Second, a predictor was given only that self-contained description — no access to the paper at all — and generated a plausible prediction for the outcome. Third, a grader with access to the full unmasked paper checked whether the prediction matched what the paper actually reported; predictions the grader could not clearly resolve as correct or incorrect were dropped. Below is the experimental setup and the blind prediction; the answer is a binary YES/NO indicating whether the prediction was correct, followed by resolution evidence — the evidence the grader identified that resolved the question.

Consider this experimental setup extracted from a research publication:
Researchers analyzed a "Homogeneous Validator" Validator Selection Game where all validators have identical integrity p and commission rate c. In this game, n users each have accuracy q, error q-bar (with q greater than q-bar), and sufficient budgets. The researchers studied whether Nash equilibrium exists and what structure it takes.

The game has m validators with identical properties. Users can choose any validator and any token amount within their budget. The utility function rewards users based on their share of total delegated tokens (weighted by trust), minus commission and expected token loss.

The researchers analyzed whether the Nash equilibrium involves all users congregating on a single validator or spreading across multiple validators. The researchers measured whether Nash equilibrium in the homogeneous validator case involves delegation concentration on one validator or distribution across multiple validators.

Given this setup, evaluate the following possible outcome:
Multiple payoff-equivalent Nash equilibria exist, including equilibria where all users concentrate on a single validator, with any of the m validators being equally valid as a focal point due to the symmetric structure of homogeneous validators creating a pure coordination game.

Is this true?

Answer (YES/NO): YES